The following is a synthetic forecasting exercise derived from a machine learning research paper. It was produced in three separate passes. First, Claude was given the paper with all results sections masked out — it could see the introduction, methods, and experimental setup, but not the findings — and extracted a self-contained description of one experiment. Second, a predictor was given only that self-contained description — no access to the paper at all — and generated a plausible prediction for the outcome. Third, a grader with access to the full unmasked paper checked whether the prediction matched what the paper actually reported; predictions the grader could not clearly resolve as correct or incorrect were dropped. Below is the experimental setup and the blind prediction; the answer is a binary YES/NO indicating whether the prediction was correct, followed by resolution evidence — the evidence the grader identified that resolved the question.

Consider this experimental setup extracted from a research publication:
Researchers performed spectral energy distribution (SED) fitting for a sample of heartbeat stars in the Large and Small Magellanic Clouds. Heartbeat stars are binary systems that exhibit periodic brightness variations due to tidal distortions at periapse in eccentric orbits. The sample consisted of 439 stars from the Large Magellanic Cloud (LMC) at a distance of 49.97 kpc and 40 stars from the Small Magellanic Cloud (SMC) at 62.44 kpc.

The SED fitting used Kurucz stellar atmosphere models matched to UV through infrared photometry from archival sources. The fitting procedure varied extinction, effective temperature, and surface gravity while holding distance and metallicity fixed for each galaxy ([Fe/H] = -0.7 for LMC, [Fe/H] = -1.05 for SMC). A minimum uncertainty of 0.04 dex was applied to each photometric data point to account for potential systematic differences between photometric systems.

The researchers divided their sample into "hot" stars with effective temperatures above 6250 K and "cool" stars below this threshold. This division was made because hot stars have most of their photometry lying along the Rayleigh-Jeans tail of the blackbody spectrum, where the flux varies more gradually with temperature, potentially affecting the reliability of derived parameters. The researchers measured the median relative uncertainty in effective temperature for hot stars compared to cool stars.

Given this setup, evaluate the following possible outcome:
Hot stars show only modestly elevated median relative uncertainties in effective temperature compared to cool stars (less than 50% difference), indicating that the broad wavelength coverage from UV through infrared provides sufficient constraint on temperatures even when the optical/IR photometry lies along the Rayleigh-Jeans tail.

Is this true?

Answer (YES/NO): NO